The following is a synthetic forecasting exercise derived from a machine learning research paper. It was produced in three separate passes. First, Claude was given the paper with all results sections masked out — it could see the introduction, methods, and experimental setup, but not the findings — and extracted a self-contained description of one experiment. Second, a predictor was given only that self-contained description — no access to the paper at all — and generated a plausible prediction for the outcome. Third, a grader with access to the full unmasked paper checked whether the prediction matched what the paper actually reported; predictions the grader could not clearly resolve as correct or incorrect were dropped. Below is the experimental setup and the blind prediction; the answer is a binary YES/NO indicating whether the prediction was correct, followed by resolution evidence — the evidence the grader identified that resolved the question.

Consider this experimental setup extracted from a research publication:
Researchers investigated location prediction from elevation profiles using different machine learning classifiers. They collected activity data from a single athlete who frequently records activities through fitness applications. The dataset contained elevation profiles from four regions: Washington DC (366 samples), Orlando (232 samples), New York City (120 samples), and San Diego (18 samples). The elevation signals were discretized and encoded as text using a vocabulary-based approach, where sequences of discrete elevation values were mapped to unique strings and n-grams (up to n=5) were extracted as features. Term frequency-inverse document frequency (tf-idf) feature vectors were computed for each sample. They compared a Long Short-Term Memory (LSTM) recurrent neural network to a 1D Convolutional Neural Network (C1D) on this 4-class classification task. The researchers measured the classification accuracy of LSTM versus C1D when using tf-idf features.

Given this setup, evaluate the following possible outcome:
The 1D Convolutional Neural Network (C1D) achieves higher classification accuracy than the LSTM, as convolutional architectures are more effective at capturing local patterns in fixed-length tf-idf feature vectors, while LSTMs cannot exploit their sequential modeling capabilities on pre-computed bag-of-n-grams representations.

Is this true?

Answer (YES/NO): YES